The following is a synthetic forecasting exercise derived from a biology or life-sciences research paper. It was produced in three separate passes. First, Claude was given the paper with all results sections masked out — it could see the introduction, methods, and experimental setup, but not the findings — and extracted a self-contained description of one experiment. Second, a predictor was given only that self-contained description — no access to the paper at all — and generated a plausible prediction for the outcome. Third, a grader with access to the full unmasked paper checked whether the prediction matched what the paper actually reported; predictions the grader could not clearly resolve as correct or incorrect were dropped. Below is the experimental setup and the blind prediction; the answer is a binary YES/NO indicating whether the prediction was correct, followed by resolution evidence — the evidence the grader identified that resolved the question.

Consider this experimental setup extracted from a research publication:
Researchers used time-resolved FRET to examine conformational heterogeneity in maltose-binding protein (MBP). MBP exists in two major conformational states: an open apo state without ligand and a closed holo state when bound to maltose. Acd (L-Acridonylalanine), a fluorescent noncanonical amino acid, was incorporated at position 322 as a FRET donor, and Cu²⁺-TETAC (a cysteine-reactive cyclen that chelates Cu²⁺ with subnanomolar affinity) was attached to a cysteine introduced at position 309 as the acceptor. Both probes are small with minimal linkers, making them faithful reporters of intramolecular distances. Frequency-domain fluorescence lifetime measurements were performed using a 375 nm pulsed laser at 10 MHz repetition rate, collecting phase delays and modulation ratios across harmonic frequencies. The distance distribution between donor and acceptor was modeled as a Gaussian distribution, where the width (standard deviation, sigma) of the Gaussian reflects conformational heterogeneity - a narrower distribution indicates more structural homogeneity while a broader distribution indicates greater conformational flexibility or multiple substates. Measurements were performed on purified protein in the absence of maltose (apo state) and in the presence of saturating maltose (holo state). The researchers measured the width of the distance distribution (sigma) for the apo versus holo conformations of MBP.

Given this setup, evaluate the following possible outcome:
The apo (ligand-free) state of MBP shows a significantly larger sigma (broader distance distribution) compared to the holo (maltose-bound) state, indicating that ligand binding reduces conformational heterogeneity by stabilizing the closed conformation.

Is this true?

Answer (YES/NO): NO